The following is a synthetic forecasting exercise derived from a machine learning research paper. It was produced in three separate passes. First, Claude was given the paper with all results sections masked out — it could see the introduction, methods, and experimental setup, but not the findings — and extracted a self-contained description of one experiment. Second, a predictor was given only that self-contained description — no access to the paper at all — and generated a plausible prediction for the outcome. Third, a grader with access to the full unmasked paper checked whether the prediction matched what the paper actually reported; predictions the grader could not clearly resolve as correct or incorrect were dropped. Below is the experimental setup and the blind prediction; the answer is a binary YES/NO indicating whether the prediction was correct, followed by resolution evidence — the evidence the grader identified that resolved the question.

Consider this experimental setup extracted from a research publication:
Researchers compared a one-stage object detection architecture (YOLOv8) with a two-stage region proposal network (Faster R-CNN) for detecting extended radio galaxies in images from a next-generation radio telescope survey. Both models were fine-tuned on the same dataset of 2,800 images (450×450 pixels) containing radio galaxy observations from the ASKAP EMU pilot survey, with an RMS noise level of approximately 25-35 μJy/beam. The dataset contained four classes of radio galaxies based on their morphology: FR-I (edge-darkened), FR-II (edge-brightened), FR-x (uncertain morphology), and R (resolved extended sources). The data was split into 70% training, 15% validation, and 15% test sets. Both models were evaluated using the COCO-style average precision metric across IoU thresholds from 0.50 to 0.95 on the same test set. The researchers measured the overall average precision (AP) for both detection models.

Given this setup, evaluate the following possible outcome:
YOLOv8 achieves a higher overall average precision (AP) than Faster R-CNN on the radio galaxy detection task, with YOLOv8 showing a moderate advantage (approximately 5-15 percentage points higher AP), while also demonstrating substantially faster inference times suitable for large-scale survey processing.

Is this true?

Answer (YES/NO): NO